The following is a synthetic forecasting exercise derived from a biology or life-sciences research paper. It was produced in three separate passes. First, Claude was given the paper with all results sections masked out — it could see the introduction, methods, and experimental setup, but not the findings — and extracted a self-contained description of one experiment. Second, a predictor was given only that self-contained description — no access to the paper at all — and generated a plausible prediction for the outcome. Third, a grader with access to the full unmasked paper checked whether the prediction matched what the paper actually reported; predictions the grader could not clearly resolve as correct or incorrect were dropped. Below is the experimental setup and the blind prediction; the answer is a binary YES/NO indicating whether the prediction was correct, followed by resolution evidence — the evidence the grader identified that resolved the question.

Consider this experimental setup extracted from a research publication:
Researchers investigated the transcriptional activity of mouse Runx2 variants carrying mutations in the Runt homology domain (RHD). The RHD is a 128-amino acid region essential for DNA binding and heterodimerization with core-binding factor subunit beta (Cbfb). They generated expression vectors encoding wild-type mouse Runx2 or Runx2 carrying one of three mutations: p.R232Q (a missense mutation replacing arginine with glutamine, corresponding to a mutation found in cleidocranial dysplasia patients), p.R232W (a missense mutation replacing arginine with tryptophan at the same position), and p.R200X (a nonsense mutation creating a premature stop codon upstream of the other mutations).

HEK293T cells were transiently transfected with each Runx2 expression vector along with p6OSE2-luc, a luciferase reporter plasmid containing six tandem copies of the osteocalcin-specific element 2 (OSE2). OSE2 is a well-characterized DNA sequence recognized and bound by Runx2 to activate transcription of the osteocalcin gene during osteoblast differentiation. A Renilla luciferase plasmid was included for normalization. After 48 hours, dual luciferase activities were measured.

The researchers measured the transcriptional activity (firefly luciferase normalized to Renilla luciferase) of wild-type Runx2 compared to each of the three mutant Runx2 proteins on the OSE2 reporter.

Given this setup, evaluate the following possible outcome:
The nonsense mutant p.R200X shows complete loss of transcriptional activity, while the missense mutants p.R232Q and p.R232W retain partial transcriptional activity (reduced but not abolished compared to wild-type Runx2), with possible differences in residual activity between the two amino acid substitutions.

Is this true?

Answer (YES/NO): NO